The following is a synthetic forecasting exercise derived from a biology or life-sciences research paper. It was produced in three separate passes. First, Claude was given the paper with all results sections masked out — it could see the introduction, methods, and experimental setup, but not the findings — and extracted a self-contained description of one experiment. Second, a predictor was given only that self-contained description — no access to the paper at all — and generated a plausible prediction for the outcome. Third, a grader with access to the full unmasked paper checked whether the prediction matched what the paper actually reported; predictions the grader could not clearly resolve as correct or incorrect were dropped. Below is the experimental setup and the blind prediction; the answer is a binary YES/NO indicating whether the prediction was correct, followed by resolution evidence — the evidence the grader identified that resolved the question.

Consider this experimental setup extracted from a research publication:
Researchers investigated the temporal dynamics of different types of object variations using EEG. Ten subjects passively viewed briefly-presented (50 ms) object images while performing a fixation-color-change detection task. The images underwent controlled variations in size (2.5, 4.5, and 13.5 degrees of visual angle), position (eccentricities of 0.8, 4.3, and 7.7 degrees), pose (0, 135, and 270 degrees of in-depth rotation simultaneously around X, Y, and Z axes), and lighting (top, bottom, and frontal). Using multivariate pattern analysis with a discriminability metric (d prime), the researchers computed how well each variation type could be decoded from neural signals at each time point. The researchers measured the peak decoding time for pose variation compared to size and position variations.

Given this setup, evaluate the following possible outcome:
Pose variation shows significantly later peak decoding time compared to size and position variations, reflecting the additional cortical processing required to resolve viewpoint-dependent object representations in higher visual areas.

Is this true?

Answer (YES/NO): NO